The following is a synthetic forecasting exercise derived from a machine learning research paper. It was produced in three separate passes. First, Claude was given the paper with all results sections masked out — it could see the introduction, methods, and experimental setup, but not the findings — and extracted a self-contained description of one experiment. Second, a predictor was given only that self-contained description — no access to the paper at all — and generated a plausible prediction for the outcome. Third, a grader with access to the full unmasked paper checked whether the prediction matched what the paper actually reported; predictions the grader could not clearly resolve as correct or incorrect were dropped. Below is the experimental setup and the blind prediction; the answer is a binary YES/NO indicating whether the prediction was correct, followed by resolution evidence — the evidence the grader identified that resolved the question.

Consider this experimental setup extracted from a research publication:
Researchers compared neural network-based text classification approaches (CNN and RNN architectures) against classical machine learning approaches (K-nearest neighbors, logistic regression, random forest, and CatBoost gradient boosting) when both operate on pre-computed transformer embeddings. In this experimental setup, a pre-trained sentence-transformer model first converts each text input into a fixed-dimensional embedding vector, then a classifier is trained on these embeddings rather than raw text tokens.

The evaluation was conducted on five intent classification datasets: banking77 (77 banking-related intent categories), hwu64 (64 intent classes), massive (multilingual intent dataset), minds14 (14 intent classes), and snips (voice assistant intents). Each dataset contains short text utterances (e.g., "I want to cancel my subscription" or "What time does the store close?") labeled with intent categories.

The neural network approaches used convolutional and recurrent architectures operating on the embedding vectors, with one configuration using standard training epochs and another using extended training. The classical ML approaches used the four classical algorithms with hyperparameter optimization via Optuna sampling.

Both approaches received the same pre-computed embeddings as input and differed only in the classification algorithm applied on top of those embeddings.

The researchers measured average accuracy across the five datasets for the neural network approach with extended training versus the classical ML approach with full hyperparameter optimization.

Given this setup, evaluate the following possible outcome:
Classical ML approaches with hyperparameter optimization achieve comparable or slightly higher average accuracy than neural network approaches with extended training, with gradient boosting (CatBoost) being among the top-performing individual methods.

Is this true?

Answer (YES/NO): NO